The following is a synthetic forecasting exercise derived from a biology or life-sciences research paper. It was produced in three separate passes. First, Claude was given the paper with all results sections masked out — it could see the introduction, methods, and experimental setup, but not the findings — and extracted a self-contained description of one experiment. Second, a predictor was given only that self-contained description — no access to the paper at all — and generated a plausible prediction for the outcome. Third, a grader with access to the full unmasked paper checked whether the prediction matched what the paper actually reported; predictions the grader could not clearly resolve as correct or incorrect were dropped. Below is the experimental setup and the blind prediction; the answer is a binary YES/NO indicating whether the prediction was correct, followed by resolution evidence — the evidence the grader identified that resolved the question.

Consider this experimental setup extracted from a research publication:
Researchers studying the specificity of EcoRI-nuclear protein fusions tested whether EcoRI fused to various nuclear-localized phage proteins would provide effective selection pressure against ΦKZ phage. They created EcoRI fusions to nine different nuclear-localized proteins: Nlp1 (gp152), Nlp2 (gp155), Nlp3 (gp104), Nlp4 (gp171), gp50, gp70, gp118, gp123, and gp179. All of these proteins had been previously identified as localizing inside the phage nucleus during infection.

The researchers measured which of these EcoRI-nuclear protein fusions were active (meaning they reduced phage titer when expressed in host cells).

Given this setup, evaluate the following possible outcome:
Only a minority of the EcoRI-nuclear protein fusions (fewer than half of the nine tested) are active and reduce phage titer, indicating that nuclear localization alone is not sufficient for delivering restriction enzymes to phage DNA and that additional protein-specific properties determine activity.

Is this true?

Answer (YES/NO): YES